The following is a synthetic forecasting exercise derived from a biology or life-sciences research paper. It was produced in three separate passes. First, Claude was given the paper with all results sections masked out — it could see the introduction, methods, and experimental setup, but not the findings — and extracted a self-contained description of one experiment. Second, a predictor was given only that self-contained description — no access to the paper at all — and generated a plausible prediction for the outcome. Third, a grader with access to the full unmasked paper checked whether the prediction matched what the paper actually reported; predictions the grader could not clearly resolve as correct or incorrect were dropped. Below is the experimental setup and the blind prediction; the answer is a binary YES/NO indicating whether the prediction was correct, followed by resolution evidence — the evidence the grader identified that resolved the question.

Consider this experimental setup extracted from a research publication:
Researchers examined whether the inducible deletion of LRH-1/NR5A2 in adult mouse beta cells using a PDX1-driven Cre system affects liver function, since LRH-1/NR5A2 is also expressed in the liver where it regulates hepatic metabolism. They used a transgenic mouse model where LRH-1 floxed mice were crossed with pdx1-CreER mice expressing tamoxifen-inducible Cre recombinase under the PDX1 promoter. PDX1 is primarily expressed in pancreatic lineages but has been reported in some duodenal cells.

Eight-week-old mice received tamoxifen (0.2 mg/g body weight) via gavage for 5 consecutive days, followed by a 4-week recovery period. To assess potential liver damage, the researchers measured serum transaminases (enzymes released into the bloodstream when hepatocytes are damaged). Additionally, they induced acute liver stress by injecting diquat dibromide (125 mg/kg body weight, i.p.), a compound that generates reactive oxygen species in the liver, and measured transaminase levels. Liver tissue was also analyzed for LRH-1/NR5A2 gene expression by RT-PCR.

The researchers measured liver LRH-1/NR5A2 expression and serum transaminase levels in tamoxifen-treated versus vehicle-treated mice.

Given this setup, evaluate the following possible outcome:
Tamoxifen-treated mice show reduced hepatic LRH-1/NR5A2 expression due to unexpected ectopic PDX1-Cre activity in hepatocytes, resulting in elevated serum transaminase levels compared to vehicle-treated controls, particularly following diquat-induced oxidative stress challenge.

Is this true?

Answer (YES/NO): NO